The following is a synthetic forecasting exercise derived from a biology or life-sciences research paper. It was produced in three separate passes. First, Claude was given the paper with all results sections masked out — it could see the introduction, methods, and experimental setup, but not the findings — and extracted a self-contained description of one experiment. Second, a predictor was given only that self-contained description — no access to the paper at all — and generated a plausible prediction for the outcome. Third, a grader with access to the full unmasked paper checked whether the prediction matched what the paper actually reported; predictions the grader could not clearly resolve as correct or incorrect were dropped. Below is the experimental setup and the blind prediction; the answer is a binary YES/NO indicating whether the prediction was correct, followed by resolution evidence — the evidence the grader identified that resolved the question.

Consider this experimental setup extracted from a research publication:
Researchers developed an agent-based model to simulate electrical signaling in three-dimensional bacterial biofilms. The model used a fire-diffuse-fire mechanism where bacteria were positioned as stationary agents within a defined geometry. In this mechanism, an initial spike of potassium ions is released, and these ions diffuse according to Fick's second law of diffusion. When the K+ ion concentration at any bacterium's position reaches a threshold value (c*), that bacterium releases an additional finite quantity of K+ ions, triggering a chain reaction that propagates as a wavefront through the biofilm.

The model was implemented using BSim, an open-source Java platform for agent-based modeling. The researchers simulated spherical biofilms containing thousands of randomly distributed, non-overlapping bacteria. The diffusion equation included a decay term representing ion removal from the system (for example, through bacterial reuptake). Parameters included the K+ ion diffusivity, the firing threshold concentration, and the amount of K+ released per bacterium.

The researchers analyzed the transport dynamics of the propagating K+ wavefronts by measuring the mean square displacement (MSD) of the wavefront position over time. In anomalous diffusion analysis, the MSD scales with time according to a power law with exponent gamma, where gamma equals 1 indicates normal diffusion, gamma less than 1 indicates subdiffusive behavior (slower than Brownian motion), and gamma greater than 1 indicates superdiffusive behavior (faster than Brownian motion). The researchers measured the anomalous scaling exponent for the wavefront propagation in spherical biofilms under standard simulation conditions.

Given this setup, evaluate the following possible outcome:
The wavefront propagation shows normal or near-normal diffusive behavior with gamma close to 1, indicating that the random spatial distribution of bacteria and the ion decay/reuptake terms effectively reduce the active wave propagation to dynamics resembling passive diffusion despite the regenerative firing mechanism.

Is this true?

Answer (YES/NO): NO